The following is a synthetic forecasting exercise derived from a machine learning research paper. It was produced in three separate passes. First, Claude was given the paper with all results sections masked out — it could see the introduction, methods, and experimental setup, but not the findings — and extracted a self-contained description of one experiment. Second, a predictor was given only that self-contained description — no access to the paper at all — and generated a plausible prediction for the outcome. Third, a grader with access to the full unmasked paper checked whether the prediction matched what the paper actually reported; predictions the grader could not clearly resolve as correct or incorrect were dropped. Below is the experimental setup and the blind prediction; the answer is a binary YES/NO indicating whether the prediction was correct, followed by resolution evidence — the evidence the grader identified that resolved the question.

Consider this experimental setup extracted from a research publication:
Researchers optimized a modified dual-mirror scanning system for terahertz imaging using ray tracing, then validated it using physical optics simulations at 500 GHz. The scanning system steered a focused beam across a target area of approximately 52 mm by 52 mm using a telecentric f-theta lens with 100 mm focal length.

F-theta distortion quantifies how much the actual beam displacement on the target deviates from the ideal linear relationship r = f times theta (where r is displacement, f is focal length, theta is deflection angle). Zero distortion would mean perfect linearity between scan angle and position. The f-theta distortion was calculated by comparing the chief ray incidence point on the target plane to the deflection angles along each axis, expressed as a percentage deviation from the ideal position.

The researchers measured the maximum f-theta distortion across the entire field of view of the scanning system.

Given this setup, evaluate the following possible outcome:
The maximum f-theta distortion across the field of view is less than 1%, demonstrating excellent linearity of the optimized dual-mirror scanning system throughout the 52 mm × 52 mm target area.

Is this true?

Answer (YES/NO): YES